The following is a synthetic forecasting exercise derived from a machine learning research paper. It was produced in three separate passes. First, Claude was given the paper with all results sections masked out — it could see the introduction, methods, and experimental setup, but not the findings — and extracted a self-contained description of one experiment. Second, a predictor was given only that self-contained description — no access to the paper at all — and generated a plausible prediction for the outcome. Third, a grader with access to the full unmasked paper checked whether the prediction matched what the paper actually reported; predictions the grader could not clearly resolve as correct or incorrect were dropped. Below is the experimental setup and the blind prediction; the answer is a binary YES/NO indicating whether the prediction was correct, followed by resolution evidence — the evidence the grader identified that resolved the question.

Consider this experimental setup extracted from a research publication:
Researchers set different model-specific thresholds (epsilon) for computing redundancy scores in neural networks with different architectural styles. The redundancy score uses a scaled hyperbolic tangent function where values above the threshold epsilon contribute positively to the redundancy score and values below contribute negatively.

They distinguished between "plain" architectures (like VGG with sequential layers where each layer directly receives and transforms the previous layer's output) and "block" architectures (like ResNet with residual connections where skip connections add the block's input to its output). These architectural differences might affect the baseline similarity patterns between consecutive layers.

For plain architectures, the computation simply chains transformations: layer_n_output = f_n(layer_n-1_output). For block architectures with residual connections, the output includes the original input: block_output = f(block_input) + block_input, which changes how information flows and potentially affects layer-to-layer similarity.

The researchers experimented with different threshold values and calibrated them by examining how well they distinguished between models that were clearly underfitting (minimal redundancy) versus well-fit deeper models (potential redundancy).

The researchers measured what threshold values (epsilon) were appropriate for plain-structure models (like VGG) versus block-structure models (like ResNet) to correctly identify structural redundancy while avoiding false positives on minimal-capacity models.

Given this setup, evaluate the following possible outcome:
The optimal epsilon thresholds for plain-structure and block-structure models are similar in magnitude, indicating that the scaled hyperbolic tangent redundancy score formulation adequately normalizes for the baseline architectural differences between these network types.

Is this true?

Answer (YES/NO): NO